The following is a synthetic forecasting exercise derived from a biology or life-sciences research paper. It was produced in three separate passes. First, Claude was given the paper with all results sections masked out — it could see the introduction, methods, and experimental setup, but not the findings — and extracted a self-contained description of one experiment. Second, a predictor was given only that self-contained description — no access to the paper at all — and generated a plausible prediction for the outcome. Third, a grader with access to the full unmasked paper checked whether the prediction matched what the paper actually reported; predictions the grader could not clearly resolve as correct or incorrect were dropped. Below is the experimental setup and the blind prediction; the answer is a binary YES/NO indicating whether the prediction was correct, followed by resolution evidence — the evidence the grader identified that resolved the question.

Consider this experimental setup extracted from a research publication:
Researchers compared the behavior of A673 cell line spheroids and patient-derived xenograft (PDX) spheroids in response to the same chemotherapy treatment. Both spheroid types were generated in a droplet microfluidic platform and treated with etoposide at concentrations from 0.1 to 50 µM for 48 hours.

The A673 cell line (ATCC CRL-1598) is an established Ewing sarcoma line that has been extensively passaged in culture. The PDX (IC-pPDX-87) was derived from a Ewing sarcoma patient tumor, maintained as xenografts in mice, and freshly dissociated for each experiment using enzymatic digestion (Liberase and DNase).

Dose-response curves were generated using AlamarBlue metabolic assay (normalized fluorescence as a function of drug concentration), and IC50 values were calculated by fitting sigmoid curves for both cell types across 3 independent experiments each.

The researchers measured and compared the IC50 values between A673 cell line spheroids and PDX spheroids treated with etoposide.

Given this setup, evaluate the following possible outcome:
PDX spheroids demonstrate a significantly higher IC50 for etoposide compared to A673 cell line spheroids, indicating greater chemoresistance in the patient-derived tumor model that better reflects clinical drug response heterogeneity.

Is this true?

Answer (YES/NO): NO